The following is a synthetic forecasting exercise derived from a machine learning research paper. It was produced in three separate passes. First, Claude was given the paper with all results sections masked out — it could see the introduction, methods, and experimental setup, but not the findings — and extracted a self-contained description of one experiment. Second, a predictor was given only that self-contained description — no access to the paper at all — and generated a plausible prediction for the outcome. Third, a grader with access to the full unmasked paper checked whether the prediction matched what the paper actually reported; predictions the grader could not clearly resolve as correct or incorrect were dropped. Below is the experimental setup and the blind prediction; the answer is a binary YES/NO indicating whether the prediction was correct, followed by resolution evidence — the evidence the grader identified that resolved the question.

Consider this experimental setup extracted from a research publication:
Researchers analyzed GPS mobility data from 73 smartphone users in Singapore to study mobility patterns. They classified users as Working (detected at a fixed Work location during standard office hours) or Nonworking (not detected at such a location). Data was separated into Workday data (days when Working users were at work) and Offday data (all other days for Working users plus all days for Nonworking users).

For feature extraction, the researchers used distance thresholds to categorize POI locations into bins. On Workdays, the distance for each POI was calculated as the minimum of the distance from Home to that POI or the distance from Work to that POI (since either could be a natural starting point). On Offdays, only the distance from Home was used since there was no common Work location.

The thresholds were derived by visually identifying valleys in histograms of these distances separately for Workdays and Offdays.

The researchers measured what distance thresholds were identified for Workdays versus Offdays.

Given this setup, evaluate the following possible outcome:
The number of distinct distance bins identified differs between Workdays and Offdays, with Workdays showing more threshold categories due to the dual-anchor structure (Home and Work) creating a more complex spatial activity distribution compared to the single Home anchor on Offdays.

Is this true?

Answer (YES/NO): NO